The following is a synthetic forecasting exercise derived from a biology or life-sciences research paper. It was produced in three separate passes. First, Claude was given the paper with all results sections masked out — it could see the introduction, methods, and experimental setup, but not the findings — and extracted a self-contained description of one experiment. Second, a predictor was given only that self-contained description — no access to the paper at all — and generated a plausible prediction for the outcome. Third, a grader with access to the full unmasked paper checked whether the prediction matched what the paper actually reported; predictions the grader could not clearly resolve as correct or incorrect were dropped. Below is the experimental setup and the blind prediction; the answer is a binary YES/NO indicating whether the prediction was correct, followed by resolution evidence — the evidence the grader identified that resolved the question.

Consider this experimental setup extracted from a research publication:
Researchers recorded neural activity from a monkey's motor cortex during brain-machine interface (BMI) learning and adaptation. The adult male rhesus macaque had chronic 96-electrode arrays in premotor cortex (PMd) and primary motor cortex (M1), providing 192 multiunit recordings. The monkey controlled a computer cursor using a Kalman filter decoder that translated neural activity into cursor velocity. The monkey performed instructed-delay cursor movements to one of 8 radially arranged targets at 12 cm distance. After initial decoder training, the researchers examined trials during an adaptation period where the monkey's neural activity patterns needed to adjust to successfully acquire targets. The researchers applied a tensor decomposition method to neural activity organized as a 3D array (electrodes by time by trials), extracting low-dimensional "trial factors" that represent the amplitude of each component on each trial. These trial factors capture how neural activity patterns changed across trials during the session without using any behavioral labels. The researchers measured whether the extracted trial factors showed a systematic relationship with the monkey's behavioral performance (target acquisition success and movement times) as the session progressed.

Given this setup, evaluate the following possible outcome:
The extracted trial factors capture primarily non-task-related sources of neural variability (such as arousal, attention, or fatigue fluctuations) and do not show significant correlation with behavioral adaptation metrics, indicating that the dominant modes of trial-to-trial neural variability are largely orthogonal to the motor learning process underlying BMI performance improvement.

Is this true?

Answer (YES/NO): NO